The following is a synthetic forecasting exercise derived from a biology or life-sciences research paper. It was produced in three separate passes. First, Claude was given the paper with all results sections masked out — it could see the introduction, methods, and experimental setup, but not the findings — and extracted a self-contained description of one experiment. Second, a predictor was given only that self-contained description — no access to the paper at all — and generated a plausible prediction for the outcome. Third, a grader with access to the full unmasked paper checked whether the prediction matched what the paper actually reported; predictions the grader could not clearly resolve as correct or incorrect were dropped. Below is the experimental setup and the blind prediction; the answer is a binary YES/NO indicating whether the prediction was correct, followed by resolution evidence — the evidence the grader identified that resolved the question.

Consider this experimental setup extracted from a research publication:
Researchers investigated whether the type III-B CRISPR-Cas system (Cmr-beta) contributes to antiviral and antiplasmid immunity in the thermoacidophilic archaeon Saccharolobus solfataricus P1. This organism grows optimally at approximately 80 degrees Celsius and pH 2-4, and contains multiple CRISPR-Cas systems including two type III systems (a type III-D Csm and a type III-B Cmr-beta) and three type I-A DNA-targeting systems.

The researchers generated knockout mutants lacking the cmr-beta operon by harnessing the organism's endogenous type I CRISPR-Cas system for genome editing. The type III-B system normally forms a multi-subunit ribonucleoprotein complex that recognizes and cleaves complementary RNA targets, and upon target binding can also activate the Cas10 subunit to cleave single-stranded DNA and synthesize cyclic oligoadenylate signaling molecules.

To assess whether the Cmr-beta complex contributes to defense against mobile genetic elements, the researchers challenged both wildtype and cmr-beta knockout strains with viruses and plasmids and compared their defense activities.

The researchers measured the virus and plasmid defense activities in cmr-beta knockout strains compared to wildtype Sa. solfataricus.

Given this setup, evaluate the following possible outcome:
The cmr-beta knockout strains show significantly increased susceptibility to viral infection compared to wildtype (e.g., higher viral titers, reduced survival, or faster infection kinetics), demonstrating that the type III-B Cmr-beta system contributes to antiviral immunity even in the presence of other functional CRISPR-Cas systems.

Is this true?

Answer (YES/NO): NO